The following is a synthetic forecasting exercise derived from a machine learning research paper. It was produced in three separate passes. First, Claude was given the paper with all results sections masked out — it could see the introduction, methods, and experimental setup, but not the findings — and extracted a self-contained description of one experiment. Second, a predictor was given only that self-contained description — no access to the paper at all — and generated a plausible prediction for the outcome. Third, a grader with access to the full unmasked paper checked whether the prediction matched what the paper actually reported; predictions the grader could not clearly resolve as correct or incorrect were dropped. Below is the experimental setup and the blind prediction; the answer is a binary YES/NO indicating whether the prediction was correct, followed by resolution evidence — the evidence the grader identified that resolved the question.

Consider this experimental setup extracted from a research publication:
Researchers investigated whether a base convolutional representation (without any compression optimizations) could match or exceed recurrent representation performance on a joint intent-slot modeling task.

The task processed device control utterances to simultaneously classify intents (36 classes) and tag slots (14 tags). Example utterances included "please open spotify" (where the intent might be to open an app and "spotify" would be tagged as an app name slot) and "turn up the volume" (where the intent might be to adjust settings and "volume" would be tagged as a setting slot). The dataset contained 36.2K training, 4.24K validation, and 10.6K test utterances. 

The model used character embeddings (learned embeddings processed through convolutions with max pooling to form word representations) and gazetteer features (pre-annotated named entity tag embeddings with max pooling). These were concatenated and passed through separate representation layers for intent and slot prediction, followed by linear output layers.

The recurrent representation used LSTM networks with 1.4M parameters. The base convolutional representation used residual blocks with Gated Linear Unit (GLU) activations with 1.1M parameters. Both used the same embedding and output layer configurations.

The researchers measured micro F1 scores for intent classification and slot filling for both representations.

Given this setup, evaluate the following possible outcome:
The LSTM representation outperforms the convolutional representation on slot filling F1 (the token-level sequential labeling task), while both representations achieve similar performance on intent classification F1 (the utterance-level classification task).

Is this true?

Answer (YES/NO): NO